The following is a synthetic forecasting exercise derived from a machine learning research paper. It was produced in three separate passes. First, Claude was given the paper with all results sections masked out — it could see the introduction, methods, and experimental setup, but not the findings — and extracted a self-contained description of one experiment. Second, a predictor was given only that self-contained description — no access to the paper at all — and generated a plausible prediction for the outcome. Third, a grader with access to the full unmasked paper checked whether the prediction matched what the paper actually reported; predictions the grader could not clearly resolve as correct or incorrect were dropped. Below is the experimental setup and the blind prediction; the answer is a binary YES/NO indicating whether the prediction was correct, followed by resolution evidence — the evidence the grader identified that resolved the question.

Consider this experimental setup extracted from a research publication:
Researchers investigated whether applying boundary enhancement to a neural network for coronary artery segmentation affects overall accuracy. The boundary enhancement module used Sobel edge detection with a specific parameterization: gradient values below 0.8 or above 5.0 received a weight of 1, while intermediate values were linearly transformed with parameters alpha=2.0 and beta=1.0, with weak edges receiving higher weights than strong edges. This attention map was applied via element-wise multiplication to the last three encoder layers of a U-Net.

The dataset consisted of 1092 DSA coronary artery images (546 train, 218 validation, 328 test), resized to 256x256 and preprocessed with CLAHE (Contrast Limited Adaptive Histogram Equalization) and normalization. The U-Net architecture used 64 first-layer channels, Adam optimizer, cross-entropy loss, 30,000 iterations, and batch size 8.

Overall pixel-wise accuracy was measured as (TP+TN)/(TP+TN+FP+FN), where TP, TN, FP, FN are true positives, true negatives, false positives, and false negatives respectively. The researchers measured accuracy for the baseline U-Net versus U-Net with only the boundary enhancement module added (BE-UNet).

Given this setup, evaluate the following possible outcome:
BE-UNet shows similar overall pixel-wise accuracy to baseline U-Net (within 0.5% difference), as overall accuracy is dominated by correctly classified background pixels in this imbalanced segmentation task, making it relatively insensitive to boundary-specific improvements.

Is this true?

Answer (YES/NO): YES